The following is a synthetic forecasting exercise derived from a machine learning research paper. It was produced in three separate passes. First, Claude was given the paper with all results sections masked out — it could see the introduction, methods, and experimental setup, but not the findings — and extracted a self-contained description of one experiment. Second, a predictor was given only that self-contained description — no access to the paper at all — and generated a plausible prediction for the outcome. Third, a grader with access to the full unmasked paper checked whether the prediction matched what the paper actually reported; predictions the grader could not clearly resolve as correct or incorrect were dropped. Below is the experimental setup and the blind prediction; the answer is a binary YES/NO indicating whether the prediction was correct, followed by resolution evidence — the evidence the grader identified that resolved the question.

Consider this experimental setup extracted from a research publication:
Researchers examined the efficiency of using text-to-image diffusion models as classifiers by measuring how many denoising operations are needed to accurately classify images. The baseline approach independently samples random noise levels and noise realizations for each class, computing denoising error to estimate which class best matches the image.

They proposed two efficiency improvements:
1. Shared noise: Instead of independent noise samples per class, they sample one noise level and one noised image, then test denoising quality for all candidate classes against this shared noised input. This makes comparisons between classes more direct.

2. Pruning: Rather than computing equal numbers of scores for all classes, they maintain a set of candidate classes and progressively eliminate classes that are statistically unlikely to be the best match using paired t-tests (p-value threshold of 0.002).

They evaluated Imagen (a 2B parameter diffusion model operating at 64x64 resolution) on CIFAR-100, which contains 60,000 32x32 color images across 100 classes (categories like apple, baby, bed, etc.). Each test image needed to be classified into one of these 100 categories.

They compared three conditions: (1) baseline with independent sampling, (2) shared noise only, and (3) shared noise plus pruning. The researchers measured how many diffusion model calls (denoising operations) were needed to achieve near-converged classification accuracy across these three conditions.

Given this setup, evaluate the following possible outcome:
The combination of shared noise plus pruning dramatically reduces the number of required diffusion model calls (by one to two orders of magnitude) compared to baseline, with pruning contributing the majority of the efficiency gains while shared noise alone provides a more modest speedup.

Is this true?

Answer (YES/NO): NO